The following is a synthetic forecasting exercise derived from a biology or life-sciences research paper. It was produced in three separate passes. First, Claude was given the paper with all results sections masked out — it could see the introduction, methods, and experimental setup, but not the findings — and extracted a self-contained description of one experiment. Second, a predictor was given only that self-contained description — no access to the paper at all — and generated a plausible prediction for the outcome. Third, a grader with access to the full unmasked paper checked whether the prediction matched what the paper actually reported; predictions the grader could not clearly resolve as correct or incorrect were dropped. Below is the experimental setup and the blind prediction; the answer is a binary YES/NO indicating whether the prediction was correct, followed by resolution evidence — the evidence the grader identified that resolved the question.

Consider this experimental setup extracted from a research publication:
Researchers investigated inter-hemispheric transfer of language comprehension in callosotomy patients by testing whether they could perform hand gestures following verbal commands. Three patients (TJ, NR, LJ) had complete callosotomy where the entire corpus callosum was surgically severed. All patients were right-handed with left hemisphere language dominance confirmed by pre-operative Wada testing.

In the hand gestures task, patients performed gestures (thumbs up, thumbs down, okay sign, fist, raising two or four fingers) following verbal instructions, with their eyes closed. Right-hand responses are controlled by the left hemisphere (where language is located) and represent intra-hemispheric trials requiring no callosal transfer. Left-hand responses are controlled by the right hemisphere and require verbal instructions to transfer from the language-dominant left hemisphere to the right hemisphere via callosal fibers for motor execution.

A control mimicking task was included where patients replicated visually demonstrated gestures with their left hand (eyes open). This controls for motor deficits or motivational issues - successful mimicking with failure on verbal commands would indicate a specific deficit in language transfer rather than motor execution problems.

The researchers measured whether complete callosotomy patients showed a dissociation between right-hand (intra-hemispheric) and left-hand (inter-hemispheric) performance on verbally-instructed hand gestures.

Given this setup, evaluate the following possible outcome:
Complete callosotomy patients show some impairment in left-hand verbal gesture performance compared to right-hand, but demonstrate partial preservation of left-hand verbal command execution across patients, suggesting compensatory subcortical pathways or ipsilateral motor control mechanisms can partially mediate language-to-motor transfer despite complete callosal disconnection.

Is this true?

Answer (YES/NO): NO